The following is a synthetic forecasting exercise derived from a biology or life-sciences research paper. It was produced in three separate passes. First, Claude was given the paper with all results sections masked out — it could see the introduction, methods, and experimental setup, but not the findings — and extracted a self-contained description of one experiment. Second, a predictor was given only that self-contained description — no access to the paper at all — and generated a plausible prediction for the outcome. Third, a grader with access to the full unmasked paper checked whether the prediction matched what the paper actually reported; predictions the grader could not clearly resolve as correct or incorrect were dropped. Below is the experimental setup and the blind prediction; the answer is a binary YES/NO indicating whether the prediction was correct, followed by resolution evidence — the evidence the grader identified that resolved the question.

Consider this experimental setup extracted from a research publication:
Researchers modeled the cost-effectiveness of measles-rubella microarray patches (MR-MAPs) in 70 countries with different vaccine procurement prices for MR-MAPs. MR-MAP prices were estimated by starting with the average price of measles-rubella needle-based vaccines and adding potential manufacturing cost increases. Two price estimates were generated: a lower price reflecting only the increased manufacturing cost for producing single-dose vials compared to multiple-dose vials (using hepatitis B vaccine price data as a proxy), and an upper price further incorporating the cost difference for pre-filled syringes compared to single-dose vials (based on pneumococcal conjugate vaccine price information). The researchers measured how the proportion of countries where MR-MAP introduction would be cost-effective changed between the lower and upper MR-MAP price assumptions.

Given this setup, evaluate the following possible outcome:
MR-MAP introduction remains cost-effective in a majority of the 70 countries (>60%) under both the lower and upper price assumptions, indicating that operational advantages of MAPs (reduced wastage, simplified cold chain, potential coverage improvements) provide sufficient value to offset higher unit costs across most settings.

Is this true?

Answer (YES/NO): NO